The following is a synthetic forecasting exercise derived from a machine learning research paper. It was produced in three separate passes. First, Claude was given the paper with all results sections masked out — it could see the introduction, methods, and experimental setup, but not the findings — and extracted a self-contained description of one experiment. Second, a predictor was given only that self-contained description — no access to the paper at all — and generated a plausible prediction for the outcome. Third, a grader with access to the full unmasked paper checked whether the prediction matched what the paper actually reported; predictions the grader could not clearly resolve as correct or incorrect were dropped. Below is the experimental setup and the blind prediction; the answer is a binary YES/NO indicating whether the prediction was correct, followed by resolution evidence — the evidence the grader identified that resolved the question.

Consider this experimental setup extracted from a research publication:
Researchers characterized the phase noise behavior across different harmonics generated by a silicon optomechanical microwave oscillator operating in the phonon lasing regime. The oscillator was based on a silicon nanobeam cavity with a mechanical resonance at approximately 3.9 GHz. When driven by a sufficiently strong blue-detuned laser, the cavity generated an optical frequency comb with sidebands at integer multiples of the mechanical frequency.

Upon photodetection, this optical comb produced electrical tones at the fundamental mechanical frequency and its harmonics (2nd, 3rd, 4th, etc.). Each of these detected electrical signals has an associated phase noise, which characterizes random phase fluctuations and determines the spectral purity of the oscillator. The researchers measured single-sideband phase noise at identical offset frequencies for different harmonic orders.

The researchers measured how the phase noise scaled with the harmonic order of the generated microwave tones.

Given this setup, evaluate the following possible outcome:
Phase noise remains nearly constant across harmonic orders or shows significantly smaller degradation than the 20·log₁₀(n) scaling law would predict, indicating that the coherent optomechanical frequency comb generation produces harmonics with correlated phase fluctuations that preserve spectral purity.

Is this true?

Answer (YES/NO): NO